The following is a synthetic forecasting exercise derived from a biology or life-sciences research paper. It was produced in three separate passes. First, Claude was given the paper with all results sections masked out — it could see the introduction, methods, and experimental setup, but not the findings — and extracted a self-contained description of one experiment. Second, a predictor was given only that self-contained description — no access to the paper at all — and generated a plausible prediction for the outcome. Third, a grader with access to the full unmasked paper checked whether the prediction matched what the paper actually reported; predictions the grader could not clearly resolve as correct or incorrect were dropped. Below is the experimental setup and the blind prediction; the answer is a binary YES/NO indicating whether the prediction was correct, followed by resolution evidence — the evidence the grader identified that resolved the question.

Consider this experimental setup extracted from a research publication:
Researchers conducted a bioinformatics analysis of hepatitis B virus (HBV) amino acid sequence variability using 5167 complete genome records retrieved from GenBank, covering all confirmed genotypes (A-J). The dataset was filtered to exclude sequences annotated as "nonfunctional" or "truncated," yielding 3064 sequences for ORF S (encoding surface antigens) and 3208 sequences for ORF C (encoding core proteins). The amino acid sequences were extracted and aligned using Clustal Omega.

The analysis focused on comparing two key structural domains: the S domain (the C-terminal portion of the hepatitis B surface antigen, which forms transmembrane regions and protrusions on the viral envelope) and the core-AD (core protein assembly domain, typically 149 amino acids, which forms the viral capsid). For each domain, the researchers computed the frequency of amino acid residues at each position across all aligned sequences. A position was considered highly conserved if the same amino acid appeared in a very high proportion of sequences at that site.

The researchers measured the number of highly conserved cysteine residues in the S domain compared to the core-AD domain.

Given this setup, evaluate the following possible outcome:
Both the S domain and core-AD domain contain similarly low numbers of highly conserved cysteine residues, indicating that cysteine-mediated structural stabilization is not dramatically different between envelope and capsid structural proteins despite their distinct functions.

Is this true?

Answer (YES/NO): NO